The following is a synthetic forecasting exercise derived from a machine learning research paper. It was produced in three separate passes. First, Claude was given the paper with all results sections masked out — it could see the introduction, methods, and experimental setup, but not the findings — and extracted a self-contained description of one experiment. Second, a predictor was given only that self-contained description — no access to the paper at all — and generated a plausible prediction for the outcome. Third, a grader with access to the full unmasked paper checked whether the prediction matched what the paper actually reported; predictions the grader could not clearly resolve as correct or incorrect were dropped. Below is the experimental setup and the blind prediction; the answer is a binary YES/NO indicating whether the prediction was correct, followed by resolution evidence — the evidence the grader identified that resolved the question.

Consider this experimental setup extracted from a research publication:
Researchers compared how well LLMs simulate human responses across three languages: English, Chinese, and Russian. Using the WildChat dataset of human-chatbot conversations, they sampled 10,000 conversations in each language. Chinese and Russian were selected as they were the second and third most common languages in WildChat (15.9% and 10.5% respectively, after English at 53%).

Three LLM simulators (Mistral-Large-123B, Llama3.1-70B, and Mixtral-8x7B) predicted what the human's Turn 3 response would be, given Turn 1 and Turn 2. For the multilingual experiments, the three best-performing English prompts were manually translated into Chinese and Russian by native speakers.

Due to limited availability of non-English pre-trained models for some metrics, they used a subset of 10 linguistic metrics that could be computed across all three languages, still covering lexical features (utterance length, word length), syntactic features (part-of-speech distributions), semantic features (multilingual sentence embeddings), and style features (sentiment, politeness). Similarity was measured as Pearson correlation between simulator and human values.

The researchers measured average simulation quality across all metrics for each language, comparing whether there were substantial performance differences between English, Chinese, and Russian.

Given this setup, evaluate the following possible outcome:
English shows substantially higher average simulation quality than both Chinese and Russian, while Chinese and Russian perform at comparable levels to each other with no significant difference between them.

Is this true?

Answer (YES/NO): NO